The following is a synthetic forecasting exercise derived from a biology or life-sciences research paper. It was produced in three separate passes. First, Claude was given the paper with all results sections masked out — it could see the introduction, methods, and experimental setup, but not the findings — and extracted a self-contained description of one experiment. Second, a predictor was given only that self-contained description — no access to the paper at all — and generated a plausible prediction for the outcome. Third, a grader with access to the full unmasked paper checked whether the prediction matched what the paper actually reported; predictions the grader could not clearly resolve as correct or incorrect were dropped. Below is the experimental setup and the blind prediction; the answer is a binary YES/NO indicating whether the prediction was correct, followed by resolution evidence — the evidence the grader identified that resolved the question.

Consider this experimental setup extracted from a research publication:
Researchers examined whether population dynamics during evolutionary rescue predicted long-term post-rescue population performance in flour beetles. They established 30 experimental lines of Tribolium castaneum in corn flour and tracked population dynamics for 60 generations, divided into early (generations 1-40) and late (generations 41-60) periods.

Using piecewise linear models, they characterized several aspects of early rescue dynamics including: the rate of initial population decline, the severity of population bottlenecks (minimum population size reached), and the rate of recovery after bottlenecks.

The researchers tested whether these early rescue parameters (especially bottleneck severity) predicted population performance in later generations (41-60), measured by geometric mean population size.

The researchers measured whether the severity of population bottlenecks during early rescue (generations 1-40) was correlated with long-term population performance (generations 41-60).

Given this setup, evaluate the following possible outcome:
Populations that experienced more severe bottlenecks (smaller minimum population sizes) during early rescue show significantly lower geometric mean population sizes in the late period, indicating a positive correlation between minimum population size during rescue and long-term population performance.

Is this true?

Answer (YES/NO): NO